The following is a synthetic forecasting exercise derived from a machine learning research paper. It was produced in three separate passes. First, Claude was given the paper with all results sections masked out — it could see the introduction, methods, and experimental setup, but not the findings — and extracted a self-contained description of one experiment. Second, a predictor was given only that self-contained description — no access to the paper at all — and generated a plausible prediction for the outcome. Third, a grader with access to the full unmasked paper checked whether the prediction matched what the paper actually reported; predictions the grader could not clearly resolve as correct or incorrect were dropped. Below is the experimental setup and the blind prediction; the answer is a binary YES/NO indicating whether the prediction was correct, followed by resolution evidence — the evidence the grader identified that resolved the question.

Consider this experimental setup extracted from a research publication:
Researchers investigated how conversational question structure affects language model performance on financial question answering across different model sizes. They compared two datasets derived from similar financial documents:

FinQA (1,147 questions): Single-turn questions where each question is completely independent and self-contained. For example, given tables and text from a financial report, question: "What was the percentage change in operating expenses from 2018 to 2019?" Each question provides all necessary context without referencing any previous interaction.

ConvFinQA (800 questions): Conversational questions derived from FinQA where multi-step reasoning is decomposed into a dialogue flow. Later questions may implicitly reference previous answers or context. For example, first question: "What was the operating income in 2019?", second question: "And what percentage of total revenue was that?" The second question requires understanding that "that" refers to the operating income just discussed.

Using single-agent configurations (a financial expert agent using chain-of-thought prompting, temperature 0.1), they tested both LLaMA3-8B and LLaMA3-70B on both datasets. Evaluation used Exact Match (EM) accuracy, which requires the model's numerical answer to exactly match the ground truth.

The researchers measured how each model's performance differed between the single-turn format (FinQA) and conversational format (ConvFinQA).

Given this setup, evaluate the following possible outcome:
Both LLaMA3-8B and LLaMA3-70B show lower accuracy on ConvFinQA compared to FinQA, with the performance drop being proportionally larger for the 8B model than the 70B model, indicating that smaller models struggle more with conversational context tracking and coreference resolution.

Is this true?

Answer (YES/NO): NO